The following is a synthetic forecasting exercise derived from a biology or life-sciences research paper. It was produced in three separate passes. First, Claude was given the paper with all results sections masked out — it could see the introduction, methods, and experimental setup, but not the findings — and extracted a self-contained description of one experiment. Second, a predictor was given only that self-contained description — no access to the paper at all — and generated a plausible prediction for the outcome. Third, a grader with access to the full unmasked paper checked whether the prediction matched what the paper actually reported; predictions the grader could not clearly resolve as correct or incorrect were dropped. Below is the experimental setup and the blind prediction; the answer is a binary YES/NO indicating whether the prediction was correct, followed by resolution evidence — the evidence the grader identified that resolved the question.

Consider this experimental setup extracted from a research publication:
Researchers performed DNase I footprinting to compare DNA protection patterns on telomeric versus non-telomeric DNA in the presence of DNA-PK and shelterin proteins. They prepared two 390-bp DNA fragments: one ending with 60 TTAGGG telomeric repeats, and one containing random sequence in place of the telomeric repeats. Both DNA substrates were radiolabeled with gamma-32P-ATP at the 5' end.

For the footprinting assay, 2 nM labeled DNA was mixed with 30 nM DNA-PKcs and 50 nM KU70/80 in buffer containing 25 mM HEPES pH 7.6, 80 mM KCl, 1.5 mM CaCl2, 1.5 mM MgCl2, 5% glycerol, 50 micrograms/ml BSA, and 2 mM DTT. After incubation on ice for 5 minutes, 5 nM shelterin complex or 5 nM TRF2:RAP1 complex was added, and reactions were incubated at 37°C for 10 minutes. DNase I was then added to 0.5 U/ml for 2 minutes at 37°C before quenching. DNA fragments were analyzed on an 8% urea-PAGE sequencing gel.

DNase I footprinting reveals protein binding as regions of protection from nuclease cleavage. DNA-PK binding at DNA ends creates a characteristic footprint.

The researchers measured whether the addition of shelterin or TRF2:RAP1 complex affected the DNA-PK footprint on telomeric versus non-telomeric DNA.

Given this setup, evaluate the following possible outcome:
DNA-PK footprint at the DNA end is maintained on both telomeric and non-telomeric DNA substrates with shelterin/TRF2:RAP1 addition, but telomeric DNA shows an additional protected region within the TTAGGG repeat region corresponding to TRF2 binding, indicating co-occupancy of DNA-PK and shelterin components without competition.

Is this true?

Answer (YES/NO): NO